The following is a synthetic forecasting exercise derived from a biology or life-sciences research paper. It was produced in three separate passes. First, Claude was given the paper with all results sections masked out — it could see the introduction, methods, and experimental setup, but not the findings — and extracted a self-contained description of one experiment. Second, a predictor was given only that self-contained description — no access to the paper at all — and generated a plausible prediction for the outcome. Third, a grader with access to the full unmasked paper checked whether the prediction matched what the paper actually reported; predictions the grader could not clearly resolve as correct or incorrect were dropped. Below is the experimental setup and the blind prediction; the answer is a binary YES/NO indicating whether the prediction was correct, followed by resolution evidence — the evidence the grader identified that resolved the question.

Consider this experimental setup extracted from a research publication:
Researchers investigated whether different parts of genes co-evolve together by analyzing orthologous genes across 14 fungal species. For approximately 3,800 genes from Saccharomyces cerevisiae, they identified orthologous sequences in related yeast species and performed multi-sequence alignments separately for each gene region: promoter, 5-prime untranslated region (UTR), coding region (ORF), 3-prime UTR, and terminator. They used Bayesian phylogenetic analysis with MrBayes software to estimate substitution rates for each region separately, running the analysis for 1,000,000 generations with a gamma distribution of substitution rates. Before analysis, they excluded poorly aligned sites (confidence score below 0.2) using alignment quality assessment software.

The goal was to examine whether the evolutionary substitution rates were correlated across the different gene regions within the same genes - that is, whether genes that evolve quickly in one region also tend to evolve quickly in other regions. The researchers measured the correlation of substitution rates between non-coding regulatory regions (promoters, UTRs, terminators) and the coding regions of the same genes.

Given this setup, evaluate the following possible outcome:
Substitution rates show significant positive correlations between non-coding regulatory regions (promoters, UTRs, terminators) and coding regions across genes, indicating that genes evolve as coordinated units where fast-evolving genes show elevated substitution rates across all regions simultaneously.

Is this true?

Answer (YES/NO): YES